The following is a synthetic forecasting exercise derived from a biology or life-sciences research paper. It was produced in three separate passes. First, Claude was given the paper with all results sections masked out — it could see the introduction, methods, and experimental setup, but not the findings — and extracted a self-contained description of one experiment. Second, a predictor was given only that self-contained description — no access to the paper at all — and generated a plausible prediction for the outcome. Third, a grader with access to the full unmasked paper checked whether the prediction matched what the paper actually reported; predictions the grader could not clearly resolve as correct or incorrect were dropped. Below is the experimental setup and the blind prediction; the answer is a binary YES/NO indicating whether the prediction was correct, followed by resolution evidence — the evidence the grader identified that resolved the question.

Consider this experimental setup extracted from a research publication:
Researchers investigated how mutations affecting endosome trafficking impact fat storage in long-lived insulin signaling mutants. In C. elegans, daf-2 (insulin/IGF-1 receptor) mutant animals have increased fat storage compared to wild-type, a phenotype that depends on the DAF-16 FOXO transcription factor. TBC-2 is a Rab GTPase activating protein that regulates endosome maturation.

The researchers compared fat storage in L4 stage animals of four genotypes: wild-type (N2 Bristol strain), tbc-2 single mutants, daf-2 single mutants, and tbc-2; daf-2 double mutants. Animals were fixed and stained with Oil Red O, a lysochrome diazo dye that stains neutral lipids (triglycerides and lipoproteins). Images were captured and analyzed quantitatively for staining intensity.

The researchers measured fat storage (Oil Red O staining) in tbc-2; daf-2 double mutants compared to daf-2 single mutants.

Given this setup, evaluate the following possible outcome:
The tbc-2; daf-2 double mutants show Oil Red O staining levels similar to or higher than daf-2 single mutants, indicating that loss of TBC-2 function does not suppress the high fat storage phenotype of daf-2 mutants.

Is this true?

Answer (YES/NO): NO